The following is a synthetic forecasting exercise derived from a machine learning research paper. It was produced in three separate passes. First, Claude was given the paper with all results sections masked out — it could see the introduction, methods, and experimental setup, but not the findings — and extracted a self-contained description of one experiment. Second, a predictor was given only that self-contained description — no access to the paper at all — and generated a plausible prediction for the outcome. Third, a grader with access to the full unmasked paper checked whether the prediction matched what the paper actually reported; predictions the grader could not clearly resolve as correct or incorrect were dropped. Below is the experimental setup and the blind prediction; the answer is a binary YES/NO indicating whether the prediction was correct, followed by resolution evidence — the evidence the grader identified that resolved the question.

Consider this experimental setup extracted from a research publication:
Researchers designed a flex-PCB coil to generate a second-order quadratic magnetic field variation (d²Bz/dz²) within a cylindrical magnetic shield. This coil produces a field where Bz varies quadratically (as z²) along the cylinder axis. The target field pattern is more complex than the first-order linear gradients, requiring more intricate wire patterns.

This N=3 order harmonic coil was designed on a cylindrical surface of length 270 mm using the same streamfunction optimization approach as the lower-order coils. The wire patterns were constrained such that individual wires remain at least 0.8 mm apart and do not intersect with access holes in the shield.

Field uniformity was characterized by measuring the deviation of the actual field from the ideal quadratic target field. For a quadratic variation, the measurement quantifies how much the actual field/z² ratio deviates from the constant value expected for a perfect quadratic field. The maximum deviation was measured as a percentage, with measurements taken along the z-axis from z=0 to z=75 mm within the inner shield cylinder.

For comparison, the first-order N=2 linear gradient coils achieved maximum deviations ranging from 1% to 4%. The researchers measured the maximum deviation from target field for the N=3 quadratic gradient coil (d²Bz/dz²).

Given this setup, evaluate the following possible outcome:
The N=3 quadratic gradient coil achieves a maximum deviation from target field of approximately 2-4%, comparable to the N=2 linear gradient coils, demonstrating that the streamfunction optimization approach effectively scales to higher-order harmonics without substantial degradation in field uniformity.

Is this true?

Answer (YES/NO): YES